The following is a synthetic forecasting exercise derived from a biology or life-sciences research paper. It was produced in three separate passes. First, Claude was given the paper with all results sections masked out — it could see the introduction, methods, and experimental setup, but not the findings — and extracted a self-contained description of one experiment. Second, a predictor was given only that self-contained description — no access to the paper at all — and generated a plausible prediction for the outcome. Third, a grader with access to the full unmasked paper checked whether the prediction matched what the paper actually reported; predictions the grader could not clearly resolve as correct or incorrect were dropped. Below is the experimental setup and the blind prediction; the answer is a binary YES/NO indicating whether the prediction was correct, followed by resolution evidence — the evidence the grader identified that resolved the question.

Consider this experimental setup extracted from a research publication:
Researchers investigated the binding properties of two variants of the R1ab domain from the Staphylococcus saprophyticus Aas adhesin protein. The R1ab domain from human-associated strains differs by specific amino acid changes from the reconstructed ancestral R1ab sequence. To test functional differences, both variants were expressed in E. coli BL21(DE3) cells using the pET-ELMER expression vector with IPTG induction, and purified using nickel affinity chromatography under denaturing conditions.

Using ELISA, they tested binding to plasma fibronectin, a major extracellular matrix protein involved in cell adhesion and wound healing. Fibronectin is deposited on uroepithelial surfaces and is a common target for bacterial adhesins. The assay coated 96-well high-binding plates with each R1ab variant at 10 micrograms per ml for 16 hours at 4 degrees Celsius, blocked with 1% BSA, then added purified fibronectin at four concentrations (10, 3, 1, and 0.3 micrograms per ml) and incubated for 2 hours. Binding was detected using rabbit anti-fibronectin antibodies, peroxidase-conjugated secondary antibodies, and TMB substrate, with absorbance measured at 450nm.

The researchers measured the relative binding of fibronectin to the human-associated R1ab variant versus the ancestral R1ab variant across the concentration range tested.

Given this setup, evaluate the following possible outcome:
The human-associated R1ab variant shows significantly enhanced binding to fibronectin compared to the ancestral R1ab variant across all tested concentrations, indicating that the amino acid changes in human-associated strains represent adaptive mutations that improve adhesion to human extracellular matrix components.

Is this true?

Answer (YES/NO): YES